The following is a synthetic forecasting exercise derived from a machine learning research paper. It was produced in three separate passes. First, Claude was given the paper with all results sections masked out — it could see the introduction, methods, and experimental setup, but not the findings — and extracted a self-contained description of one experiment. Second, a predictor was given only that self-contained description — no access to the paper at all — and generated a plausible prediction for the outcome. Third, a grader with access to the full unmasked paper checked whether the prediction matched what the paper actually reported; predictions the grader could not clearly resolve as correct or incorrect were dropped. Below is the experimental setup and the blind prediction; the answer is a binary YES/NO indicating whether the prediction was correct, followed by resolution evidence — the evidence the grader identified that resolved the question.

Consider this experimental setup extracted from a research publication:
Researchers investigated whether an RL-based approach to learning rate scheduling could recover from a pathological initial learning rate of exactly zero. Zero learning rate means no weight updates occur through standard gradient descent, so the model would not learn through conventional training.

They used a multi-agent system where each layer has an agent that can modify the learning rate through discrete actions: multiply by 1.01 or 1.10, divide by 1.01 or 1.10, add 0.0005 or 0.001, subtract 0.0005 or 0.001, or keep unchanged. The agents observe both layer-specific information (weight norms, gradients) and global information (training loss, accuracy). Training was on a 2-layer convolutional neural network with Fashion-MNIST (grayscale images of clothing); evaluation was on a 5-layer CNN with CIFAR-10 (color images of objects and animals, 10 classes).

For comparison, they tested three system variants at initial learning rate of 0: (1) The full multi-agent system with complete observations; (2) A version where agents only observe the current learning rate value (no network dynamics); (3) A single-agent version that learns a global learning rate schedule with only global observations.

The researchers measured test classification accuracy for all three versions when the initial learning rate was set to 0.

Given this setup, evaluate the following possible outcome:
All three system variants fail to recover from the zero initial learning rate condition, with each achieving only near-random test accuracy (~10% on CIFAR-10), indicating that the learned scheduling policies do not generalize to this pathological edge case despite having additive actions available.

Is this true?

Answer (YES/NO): NO